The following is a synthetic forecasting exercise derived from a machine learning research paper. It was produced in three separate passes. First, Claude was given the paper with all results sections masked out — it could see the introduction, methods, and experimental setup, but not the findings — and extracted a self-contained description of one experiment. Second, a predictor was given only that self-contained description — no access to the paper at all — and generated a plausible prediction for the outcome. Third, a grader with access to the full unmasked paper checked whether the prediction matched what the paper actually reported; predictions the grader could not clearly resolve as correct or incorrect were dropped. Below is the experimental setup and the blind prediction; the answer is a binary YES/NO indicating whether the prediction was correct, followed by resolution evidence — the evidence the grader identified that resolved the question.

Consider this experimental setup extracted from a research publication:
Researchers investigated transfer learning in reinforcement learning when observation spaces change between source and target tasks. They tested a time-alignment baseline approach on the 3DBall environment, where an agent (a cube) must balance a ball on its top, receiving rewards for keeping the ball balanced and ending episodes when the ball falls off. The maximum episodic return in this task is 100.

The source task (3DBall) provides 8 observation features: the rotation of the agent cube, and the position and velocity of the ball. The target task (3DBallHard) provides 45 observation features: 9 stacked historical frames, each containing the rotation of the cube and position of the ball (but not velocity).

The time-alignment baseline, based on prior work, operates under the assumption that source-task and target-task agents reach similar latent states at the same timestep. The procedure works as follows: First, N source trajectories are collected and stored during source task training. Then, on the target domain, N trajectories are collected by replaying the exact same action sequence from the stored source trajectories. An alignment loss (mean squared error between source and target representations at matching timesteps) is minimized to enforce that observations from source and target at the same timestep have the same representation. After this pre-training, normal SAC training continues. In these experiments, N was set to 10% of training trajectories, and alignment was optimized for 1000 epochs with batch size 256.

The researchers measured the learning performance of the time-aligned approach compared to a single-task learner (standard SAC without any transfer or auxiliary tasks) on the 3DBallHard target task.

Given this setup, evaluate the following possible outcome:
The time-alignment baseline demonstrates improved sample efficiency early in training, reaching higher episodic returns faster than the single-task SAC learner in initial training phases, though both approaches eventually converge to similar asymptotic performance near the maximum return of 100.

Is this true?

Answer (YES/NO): NO